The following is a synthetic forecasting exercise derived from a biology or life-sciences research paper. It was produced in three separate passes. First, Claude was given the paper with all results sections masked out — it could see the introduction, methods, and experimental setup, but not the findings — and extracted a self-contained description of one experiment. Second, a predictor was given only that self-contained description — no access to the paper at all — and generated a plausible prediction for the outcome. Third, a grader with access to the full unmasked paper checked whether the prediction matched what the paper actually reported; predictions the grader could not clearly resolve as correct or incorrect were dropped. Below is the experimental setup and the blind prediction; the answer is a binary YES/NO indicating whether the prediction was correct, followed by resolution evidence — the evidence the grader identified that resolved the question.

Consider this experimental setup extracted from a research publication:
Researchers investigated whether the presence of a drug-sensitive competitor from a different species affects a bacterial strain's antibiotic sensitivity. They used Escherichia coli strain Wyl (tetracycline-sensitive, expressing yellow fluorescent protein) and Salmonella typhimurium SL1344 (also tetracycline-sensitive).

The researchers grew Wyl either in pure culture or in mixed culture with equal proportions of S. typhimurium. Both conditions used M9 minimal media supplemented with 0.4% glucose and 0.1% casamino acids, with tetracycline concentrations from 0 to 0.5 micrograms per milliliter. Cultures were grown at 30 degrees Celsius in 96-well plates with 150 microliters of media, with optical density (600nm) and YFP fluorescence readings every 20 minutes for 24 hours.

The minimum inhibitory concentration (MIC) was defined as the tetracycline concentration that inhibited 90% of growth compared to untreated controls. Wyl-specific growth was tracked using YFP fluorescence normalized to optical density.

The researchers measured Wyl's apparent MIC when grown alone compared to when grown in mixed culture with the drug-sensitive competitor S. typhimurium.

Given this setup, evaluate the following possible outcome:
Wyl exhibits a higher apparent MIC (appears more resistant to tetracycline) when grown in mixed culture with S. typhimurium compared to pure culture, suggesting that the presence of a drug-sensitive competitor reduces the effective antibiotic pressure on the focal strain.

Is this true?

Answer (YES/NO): YES